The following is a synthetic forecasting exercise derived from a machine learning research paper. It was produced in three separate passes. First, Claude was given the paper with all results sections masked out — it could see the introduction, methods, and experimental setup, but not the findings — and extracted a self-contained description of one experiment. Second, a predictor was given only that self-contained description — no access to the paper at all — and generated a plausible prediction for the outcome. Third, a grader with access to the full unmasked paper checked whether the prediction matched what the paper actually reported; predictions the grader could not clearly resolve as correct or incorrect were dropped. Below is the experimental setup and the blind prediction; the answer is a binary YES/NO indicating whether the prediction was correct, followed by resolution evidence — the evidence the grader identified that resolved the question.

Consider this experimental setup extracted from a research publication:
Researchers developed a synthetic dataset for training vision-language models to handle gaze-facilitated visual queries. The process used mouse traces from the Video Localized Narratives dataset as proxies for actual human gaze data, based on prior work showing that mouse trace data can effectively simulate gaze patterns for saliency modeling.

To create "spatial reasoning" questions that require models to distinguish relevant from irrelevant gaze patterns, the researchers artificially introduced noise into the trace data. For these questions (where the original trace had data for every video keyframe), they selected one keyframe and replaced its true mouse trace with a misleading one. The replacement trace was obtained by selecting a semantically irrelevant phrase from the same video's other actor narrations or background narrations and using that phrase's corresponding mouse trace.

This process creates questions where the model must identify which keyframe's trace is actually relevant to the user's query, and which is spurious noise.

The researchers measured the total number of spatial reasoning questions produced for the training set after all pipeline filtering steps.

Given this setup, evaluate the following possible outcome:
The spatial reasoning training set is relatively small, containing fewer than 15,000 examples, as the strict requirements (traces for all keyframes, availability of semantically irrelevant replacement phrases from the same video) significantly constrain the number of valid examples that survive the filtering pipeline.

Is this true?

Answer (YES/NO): NO